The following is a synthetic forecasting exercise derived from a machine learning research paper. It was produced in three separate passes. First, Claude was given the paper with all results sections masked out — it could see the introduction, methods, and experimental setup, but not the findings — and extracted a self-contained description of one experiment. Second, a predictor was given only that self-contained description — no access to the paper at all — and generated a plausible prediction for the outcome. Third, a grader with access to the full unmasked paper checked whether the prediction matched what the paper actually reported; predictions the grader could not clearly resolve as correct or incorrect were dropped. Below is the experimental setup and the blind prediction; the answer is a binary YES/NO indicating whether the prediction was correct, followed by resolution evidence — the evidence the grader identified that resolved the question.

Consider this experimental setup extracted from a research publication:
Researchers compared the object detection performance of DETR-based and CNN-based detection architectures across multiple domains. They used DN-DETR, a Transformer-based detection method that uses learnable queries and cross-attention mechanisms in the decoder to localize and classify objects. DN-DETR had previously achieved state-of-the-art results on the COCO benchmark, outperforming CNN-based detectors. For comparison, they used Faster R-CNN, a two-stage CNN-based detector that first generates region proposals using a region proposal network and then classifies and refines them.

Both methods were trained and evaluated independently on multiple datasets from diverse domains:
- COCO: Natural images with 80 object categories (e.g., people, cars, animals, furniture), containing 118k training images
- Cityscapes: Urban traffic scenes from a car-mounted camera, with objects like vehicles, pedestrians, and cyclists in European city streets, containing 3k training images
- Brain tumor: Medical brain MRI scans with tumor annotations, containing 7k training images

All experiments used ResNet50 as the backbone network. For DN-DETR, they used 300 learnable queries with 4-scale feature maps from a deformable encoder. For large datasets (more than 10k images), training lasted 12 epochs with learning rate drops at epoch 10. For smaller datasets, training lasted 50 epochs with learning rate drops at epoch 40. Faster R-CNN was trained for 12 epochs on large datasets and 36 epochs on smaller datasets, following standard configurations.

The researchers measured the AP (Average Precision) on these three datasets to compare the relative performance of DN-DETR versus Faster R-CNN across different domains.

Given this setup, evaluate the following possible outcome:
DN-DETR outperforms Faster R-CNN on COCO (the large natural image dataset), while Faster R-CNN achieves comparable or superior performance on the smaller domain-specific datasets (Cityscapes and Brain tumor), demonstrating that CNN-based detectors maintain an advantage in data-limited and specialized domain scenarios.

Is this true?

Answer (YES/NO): YES